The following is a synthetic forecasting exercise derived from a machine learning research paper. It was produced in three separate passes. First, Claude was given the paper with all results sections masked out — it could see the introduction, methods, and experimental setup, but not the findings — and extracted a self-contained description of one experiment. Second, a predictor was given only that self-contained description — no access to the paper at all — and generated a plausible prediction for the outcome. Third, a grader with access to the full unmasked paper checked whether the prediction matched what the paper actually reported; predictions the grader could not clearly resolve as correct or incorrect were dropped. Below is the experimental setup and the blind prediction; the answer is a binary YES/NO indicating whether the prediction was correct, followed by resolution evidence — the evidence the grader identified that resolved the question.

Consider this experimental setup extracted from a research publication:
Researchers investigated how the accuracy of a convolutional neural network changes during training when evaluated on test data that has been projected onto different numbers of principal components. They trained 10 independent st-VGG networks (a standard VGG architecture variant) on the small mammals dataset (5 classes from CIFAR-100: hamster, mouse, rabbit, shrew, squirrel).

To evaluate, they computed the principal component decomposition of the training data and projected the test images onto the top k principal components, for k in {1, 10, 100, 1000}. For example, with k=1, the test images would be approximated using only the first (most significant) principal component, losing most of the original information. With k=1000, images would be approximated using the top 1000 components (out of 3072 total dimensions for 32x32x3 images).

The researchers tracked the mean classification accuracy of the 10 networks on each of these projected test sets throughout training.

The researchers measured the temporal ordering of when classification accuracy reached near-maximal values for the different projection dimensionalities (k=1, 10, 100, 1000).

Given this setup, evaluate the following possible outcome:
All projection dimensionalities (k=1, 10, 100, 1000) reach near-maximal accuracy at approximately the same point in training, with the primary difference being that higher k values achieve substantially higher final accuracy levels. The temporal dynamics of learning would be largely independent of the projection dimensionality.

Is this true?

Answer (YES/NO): NO